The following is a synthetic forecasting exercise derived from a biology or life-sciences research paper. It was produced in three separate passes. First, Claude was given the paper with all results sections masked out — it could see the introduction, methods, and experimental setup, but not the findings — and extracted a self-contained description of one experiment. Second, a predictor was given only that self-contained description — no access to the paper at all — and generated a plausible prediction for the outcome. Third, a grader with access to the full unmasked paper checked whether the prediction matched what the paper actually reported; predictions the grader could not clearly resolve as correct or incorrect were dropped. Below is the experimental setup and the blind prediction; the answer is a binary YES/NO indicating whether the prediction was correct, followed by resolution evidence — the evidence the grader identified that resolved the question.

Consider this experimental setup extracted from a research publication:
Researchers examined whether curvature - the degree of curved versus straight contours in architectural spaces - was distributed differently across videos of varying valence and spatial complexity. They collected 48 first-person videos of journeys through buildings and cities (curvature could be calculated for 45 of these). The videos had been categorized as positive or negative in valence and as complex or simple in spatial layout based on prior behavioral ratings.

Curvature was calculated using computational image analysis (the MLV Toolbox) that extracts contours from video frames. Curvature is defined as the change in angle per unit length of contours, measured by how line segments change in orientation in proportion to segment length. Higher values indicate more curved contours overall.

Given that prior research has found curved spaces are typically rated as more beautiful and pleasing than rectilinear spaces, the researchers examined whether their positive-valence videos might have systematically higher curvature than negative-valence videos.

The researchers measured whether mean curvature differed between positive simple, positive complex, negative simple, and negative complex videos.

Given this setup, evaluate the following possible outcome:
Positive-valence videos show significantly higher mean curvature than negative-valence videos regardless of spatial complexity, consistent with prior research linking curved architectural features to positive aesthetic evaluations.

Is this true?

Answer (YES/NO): NO